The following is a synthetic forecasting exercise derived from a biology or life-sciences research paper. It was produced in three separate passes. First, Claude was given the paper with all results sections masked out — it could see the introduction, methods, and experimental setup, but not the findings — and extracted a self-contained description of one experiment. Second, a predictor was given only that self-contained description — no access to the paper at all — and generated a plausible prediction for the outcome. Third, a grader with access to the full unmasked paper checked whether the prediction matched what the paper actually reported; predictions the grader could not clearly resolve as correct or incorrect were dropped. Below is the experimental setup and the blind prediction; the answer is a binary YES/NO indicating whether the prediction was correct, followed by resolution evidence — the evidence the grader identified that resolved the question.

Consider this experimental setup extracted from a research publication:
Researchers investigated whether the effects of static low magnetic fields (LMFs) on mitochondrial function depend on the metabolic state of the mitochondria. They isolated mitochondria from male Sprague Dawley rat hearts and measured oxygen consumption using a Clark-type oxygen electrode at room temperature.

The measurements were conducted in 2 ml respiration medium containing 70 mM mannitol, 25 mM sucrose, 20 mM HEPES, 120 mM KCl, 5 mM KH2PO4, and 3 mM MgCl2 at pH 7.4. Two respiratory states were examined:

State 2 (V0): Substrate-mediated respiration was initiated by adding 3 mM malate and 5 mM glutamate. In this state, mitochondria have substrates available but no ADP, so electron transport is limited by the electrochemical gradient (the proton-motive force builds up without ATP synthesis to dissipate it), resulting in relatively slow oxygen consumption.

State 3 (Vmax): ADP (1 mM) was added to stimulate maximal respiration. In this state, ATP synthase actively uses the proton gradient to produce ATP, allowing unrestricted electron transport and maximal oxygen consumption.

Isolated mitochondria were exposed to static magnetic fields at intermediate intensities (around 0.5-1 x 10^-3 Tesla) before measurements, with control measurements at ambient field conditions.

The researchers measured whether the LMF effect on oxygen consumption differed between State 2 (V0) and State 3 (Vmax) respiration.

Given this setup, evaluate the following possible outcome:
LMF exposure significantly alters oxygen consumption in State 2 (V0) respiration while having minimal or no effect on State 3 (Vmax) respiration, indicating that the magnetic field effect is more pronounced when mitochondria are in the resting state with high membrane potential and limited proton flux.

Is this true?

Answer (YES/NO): NO